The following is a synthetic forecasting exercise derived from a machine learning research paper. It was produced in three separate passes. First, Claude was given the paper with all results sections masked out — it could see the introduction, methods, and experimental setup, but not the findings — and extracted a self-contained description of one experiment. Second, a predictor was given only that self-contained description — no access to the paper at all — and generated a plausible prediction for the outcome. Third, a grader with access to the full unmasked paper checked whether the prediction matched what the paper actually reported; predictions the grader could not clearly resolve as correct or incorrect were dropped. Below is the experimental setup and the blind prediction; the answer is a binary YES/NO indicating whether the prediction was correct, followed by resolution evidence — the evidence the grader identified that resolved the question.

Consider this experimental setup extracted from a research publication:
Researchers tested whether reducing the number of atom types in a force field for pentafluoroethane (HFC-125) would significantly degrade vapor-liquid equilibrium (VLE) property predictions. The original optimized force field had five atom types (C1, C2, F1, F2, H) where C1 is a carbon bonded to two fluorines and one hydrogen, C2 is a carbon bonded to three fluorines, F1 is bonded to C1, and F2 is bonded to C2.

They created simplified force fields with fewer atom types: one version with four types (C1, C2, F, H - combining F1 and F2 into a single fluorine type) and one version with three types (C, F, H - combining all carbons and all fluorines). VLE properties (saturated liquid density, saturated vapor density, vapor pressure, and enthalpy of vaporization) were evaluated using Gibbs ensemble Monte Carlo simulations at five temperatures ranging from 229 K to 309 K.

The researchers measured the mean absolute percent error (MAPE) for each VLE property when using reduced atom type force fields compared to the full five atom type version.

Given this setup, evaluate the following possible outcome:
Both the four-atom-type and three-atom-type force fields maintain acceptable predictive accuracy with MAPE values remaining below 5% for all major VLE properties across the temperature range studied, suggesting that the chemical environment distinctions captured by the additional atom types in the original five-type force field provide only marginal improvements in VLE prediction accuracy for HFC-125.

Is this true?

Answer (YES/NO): YES